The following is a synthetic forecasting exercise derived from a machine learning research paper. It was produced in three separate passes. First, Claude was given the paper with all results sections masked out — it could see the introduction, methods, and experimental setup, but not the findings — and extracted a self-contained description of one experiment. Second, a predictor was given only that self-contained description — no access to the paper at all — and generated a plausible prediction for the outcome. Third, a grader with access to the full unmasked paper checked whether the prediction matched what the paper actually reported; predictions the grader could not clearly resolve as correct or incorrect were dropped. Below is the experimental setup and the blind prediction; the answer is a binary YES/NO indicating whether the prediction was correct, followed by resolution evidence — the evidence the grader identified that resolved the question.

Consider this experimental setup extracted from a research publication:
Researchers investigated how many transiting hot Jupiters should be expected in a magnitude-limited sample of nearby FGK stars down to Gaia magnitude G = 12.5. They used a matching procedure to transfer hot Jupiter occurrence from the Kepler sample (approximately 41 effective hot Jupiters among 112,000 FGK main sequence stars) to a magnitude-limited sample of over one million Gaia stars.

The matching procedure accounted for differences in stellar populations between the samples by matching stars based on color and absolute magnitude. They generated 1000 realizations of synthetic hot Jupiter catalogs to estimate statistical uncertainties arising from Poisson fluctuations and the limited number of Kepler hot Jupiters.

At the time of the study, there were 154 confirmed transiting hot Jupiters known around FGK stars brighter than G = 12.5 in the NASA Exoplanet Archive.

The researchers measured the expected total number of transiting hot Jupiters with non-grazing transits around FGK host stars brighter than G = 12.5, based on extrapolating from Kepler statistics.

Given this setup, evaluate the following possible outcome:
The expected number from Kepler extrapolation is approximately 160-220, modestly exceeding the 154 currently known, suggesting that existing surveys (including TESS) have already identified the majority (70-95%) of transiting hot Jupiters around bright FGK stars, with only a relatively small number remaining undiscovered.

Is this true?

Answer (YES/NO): NO